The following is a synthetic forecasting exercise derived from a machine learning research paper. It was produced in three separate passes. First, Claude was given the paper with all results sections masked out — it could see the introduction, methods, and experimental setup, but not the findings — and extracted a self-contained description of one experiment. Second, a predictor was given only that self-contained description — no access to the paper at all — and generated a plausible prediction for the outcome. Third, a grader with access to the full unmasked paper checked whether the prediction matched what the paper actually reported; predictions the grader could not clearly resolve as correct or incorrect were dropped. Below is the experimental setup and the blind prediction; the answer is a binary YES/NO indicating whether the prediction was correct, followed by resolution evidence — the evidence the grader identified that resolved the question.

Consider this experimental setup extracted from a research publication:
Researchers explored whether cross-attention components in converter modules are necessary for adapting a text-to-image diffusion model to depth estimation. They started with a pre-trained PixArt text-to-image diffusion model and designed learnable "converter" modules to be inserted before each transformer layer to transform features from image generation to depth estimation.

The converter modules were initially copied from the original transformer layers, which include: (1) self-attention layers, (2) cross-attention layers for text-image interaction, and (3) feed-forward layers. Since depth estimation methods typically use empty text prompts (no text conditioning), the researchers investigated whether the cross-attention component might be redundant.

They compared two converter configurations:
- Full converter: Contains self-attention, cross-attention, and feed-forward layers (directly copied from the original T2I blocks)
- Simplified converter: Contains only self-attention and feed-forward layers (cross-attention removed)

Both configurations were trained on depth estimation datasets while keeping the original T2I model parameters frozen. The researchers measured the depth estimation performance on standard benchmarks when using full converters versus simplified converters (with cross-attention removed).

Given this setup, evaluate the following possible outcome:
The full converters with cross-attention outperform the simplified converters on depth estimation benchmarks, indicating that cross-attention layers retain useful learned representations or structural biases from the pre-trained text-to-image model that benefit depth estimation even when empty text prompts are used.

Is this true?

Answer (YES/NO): NO